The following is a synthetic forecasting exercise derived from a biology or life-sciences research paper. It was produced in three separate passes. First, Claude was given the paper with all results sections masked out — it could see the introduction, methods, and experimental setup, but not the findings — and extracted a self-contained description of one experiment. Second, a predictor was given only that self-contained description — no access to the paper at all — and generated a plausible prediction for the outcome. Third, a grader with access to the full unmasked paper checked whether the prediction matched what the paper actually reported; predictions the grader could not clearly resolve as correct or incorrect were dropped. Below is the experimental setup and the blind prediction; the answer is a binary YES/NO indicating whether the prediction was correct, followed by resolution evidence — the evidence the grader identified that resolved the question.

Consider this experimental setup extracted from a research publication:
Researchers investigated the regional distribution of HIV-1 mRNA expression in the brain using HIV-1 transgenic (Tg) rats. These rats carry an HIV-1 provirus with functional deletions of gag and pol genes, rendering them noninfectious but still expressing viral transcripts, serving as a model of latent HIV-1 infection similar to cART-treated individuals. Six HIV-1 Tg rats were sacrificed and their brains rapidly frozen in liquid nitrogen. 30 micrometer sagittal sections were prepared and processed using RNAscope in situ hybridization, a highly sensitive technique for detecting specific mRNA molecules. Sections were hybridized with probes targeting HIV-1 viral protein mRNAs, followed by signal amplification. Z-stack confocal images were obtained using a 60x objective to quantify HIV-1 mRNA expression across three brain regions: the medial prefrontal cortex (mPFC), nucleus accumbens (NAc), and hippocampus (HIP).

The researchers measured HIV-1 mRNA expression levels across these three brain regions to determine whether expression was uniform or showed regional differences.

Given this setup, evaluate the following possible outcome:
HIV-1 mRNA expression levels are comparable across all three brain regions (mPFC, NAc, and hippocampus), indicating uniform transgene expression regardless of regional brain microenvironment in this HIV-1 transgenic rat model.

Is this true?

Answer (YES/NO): NO